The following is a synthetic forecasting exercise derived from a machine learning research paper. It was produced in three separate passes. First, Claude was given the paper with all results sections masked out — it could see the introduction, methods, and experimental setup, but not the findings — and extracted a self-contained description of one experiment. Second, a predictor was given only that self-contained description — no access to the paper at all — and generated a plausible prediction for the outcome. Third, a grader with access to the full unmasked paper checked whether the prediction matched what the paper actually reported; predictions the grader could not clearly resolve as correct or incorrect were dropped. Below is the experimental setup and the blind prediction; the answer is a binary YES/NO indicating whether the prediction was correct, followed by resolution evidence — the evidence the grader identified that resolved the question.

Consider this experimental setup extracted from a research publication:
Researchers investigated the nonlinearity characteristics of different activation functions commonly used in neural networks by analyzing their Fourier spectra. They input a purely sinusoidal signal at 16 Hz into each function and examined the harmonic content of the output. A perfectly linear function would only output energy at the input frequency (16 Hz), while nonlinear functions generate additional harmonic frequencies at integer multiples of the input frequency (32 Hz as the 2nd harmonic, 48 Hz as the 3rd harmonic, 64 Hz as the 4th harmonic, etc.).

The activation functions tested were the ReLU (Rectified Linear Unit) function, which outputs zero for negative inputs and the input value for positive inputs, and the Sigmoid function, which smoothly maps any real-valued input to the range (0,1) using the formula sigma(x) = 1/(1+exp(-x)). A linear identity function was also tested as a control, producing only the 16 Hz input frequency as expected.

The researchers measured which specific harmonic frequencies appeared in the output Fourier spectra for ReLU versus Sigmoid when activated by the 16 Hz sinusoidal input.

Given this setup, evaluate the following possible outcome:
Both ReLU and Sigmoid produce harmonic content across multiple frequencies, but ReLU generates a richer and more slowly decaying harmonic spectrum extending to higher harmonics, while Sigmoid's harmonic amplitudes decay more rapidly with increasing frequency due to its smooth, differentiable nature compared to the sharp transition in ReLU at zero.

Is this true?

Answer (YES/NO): NO